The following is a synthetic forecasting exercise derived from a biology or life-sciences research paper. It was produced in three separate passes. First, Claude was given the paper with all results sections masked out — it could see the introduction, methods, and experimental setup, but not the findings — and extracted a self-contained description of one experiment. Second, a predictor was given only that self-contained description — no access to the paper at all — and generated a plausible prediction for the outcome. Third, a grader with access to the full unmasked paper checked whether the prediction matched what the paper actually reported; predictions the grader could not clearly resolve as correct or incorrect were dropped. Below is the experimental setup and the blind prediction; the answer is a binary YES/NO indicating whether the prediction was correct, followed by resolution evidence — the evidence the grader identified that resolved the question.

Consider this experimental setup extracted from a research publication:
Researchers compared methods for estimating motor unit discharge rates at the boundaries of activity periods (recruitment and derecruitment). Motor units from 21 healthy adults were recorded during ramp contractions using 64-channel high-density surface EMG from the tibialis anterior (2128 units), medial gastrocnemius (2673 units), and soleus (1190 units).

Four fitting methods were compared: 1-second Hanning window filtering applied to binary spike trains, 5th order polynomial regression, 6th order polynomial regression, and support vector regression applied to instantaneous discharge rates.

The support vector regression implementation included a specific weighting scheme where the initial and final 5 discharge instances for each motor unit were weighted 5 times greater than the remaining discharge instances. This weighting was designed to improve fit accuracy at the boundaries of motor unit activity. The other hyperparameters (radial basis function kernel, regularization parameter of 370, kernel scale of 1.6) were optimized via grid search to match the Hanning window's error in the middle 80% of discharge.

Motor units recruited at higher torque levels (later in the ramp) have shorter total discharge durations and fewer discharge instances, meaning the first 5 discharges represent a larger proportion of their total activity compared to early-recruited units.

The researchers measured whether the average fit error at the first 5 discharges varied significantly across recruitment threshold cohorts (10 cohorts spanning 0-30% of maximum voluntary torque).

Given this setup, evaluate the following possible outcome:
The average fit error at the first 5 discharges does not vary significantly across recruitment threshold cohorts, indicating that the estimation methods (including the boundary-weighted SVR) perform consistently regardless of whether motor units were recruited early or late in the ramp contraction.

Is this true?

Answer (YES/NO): NO